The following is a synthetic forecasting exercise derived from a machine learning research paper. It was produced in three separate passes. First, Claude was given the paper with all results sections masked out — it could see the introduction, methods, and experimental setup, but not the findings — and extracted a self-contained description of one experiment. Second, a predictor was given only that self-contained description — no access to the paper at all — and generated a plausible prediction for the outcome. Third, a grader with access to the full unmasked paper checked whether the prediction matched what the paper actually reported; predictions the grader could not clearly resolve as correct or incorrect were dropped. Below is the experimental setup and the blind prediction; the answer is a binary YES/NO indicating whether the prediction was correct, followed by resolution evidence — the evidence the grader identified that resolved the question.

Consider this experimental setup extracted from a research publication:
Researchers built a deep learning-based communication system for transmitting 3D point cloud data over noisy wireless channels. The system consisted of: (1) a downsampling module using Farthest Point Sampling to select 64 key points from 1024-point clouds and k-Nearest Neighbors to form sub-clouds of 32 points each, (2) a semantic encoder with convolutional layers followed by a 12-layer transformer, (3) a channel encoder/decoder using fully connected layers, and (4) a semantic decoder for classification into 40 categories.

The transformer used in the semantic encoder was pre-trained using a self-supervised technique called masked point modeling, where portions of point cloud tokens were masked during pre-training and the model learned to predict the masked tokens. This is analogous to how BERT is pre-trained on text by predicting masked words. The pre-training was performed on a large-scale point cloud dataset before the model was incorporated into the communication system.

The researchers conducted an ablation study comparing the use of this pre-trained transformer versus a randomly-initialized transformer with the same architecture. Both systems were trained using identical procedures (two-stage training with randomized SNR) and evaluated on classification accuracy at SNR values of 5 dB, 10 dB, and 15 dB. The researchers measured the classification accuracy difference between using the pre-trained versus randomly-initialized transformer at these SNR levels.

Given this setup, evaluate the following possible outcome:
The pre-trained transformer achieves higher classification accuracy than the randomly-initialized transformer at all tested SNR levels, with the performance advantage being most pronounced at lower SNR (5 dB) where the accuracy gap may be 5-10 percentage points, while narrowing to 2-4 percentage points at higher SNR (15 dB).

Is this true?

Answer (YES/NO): NO